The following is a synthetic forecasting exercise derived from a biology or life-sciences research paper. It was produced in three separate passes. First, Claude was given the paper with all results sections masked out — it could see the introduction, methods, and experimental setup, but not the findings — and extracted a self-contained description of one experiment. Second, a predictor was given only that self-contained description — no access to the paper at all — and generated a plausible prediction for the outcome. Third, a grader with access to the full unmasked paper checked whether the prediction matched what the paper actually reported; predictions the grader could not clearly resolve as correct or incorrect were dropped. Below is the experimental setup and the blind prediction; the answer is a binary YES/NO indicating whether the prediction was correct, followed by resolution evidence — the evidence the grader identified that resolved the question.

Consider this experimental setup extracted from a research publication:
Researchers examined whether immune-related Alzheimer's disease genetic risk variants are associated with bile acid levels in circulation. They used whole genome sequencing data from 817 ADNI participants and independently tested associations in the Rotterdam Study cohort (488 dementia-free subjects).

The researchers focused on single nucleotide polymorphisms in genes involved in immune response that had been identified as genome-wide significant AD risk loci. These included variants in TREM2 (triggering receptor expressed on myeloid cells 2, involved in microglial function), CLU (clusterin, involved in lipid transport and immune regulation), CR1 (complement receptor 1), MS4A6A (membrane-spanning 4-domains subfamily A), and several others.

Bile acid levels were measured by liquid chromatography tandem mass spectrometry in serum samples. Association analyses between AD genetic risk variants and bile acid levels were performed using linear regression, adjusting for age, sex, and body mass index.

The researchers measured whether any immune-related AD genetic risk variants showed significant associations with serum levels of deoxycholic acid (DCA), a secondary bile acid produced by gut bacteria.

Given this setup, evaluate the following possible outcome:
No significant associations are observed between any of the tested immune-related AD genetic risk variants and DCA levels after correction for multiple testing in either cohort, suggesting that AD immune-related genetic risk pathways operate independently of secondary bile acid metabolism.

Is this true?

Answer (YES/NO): NO